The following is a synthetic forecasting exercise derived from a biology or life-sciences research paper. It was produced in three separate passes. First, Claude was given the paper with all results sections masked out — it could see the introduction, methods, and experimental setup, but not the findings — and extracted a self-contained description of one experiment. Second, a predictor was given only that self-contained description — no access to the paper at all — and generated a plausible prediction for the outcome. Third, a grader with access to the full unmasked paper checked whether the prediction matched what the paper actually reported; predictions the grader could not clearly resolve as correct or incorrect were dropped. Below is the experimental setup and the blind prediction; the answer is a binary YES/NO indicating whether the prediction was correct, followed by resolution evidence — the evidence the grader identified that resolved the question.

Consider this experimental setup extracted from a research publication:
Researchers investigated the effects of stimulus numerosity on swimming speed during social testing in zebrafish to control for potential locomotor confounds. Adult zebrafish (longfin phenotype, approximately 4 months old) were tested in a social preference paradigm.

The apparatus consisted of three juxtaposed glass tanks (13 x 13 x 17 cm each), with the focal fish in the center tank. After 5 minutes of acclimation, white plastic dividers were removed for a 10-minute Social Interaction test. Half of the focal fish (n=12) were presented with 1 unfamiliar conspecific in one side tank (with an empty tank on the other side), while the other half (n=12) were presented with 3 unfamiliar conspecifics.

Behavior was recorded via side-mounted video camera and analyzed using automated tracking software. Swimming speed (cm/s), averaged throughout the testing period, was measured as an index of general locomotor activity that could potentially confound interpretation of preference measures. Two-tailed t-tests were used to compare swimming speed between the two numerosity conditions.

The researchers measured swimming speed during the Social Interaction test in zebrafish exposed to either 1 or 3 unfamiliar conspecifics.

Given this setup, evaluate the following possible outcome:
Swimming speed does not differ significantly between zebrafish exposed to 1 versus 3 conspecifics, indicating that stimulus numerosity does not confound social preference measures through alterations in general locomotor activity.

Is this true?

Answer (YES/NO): YES